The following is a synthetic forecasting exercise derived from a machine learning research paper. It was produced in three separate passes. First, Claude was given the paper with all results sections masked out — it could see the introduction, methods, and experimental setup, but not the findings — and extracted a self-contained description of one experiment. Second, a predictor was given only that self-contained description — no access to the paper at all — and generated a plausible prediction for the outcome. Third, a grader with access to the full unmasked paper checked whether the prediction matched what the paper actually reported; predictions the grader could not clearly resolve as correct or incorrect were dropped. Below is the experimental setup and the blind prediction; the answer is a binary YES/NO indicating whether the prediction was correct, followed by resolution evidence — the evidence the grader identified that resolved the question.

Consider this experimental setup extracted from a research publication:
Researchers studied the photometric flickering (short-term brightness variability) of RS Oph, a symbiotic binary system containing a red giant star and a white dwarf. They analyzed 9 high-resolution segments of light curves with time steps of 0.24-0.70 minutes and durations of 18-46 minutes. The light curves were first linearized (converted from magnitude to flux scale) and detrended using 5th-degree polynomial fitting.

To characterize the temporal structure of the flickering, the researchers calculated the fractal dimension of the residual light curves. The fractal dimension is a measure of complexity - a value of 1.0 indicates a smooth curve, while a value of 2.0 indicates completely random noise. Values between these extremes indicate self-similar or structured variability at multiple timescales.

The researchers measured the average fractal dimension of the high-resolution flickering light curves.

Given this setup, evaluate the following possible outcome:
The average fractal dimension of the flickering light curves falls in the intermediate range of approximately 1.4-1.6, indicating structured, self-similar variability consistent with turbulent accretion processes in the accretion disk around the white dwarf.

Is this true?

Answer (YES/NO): YES